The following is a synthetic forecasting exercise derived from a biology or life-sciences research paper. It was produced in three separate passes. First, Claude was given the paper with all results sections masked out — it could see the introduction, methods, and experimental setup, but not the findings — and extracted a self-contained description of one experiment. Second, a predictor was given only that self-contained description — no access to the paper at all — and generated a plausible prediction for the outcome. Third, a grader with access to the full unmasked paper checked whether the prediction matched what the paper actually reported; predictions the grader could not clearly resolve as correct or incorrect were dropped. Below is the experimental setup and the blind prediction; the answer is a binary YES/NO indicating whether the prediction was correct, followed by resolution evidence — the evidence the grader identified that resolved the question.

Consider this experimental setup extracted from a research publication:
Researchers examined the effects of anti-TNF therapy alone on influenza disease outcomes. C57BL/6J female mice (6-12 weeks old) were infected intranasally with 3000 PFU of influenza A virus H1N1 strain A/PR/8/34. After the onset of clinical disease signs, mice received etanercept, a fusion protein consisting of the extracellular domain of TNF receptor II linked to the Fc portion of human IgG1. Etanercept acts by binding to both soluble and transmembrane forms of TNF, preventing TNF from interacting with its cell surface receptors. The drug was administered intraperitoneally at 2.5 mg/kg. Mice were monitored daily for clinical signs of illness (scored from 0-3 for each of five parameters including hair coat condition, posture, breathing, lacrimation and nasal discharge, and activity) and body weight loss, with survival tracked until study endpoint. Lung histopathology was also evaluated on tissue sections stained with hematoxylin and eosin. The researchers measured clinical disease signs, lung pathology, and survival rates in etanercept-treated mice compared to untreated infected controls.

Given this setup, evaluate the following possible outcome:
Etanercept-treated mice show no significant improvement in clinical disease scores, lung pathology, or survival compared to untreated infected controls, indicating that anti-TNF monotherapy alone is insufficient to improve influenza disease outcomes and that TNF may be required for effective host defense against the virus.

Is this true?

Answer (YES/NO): NO